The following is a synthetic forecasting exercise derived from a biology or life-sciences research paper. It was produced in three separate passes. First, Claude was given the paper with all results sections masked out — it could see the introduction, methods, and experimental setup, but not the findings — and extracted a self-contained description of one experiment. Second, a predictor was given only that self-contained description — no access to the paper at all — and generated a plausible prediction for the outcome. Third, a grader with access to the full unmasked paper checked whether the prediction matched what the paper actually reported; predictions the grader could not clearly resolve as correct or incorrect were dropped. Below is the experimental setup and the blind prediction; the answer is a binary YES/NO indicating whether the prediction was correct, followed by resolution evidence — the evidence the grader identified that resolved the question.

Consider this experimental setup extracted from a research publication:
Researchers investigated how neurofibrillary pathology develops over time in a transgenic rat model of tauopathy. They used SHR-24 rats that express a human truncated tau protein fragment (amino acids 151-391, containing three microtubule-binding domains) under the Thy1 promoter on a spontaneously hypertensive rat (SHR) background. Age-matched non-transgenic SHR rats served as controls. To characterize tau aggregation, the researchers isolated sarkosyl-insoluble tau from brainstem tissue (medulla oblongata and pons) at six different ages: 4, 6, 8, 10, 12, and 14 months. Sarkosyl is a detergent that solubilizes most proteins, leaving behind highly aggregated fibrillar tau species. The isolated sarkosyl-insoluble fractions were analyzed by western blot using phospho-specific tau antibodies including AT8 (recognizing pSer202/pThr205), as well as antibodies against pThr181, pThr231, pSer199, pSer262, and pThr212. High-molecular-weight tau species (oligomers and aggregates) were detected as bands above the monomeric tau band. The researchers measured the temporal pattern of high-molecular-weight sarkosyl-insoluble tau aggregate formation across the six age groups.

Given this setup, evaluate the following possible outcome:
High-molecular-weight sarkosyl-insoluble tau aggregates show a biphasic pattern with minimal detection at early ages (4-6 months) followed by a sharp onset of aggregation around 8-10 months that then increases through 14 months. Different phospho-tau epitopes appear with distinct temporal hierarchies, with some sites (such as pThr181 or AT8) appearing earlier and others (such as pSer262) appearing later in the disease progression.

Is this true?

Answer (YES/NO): NO